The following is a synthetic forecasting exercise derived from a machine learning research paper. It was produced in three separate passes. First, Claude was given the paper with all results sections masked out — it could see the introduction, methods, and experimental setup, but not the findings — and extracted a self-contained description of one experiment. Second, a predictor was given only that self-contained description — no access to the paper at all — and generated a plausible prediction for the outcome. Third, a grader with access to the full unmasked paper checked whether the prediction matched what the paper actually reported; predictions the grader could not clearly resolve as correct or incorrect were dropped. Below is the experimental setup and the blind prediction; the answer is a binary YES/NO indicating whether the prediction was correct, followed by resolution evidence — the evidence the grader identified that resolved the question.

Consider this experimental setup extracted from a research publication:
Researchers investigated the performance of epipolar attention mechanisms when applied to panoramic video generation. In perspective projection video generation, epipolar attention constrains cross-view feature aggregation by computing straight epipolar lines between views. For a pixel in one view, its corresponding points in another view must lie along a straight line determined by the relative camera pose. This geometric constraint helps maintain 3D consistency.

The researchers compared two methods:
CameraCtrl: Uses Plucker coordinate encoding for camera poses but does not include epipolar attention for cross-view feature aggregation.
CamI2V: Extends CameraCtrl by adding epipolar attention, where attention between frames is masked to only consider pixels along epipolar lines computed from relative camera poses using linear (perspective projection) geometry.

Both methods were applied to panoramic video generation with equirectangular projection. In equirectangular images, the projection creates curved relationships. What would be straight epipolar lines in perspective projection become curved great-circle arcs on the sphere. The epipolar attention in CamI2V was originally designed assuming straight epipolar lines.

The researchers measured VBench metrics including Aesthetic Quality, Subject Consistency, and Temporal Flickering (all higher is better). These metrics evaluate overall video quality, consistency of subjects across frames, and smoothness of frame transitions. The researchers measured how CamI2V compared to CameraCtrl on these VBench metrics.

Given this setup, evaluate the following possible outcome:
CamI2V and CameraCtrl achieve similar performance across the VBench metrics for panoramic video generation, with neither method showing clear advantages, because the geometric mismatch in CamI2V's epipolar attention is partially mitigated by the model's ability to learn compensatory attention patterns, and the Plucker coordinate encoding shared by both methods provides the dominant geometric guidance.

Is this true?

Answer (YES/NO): NO